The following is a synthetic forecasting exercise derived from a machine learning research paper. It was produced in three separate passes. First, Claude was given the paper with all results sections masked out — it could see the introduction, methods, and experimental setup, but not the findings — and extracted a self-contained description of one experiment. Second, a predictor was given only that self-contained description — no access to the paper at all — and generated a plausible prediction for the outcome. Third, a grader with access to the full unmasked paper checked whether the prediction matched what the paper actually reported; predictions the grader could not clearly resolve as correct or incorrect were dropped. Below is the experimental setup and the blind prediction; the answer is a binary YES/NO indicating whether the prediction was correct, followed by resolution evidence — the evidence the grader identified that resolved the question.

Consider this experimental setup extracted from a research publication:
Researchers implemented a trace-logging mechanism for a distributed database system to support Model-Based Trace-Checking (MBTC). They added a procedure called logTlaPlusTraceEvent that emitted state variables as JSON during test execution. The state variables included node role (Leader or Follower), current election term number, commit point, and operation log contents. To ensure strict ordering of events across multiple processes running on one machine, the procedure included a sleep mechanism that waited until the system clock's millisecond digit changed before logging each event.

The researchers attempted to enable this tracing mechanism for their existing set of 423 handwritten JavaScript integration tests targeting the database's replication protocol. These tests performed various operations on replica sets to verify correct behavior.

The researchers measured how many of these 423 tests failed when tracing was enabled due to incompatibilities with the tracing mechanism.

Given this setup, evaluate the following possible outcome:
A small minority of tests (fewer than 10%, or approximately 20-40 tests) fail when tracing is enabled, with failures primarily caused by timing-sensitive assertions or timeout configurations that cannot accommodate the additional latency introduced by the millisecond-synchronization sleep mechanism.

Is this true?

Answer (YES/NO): NO